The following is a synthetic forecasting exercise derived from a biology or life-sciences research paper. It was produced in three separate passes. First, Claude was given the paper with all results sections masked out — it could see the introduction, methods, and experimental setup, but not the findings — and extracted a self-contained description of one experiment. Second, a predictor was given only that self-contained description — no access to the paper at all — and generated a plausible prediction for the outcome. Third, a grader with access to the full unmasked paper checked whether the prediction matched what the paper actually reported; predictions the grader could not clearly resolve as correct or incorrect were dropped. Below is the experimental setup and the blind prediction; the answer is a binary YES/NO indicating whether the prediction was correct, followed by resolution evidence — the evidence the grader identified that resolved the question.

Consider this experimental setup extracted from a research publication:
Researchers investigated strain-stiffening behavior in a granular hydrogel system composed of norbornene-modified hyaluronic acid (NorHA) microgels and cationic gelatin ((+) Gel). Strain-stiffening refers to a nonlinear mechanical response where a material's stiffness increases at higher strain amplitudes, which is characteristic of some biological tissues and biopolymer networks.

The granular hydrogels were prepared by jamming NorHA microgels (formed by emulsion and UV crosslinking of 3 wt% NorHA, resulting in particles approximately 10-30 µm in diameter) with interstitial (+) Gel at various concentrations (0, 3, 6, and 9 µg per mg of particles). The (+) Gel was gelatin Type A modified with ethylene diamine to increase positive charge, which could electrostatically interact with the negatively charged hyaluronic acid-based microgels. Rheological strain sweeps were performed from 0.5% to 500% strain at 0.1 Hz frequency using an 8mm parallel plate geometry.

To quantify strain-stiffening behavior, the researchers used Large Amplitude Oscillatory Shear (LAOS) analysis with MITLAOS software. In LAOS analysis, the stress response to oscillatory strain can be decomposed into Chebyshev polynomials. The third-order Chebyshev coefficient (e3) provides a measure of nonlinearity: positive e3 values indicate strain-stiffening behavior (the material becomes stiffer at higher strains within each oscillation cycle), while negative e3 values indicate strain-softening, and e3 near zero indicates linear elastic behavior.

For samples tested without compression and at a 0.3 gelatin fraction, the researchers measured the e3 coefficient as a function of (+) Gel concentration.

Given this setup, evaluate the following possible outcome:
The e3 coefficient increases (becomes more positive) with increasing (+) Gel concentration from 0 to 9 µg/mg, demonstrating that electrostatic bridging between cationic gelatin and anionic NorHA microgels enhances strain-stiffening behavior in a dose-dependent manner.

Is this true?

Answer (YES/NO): YES